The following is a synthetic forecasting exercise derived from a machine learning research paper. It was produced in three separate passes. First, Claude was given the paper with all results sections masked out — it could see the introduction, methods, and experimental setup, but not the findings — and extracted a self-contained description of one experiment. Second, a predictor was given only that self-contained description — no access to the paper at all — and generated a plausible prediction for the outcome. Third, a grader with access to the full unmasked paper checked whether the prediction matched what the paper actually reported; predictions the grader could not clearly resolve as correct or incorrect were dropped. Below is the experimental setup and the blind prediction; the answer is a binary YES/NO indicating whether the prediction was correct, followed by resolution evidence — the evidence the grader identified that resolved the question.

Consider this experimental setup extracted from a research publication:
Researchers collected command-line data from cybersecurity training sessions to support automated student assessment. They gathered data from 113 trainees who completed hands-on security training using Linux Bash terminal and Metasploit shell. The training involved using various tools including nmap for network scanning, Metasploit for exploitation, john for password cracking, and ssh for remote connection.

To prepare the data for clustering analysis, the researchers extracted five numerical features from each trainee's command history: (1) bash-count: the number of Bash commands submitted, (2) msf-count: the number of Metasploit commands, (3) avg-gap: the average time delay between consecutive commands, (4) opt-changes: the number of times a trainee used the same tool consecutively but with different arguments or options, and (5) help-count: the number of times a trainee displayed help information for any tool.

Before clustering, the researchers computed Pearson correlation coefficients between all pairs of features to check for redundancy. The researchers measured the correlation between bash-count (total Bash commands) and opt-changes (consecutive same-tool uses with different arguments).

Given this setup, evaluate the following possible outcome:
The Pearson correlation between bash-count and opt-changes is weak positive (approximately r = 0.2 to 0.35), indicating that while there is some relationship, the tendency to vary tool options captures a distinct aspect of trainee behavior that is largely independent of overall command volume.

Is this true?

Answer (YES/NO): NO